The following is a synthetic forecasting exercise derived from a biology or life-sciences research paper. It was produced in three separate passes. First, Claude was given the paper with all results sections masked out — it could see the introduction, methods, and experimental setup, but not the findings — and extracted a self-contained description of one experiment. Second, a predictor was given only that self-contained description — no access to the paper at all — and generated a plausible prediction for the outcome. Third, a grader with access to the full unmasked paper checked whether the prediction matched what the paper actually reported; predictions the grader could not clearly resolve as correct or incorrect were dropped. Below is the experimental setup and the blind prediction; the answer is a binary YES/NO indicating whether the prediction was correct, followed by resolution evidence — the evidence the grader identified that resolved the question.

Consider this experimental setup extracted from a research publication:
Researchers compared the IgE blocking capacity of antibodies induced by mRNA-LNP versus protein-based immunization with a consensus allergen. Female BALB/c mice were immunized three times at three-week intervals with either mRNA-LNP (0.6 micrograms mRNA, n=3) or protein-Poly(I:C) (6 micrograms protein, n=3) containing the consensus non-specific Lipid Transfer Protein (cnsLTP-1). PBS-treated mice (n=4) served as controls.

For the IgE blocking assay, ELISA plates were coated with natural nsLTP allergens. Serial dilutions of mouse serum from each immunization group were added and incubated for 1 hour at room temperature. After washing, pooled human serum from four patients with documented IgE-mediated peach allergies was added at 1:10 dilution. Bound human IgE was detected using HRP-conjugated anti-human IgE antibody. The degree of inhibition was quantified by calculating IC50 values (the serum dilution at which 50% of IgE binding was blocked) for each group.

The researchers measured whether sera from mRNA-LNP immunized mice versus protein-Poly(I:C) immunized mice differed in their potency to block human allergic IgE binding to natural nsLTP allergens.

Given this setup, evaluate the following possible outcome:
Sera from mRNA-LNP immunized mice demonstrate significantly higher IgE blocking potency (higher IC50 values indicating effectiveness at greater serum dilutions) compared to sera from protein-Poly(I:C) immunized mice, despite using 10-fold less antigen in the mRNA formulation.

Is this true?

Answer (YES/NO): NO